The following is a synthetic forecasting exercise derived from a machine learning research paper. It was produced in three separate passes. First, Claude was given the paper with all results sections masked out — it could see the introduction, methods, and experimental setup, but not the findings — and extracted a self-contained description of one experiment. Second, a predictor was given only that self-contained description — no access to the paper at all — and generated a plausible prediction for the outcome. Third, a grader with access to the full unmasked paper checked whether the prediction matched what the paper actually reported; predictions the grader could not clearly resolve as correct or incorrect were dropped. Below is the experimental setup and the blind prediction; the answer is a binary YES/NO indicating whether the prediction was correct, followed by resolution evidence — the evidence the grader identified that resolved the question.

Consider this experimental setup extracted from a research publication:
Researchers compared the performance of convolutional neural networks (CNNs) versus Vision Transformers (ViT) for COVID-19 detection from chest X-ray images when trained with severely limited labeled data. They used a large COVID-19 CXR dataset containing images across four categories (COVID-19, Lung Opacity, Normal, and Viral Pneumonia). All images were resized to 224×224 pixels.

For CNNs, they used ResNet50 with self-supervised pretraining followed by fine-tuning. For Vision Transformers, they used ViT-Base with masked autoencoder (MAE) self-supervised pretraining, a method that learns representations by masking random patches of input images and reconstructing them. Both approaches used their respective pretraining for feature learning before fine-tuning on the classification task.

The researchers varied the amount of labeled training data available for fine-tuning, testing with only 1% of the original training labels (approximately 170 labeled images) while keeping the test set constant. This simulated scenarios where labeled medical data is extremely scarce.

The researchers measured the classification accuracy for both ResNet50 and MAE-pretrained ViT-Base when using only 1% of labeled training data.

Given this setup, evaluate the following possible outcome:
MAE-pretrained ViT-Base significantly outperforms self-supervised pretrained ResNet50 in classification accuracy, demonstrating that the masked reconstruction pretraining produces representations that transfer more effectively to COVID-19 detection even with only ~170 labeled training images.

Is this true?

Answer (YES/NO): NO